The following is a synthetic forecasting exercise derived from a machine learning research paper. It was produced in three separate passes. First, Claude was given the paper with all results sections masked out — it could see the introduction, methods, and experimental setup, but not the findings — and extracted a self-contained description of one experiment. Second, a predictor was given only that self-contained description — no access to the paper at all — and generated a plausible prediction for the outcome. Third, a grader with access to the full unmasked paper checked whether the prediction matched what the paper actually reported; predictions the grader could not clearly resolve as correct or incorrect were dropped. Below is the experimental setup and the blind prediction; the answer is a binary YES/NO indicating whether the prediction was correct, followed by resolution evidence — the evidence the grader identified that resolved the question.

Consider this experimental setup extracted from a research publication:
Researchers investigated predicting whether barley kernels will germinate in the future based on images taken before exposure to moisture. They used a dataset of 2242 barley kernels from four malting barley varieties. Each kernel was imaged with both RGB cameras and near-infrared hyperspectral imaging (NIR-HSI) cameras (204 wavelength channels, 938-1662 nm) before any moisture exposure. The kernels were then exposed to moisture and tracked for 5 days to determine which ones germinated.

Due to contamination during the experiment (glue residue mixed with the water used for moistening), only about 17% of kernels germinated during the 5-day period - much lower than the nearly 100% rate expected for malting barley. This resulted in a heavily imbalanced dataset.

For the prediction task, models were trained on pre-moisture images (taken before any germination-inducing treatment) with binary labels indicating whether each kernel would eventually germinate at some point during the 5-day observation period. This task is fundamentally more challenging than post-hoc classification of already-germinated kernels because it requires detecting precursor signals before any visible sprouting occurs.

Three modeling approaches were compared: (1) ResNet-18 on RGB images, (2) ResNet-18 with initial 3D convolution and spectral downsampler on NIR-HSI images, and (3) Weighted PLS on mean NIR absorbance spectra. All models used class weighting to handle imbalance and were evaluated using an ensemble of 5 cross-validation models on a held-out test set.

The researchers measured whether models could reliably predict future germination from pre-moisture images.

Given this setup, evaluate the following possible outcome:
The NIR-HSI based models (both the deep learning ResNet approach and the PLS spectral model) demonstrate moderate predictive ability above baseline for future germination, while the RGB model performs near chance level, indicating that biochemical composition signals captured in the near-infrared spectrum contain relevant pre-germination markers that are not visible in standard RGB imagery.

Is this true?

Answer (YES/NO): YES